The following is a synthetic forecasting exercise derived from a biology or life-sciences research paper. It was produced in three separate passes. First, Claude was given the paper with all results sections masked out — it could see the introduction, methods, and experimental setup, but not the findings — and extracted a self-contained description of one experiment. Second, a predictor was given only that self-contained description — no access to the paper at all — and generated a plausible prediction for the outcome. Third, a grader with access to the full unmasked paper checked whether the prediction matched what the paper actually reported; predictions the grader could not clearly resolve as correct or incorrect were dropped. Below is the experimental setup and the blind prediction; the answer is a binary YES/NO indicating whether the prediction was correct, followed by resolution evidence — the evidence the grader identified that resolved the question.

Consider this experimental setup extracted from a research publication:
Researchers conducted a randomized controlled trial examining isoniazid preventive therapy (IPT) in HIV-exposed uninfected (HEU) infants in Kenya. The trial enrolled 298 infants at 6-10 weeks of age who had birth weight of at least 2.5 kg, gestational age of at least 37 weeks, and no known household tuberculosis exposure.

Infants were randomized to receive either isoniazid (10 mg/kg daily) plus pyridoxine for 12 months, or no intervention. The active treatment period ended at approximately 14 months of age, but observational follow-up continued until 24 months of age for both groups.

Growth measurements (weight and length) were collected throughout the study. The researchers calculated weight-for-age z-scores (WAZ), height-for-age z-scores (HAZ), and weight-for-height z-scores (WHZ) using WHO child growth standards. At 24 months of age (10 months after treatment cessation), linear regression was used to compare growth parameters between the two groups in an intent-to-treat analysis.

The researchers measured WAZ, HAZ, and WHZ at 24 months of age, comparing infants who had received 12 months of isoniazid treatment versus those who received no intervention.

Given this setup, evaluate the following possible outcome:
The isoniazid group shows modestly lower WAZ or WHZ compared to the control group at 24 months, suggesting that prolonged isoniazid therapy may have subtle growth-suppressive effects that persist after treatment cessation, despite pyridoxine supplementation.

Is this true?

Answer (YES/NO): NO